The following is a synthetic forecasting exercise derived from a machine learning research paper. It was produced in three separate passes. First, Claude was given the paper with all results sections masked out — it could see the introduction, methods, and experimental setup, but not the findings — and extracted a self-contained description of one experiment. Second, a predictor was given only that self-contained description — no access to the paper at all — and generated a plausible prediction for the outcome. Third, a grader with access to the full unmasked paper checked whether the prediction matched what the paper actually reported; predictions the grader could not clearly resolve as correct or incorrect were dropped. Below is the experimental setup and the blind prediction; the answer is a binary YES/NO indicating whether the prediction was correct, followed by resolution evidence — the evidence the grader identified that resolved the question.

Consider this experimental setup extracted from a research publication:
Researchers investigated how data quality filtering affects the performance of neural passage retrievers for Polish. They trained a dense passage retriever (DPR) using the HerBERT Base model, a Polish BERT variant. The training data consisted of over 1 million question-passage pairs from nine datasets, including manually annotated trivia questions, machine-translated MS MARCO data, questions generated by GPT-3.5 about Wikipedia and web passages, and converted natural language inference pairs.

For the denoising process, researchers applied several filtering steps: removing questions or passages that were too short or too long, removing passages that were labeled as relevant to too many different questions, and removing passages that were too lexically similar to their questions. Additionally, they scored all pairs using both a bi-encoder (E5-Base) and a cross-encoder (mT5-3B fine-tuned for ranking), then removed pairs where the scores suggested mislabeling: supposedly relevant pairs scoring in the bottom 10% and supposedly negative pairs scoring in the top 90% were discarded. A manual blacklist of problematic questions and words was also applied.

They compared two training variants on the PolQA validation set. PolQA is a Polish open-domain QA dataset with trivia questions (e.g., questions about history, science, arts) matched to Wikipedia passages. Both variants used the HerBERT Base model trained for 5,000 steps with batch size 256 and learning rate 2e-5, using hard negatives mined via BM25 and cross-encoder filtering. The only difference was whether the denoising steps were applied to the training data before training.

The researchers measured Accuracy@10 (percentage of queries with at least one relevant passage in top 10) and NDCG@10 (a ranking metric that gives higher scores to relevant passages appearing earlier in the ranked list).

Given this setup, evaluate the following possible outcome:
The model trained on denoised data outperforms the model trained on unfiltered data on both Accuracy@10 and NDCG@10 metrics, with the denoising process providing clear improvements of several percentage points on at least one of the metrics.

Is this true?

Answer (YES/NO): NO